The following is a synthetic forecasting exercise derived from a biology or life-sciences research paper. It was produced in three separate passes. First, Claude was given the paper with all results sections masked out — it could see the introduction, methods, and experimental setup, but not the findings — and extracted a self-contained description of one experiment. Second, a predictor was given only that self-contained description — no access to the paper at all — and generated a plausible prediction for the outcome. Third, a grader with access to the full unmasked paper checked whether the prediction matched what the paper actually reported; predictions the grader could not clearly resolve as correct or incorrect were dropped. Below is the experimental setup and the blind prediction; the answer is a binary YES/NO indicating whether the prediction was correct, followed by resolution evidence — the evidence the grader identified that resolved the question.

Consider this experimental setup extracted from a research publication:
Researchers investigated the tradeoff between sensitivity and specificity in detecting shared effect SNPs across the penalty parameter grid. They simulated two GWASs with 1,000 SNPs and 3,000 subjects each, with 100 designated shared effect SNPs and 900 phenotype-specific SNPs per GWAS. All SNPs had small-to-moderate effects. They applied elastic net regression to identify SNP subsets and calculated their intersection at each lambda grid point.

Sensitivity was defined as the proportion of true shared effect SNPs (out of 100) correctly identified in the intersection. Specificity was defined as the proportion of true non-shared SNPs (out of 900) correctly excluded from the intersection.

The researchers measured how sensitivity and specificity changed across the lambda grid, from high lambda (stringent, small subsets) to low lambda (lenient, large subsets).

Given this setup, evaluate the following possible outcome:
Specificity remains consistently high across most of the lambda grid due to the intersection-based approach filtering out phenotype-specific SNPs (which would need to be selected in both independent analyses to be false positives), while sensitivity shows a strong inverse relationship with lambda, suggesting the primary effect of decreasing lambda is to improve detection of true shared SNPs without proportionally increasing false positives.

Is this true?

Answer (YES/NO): NO